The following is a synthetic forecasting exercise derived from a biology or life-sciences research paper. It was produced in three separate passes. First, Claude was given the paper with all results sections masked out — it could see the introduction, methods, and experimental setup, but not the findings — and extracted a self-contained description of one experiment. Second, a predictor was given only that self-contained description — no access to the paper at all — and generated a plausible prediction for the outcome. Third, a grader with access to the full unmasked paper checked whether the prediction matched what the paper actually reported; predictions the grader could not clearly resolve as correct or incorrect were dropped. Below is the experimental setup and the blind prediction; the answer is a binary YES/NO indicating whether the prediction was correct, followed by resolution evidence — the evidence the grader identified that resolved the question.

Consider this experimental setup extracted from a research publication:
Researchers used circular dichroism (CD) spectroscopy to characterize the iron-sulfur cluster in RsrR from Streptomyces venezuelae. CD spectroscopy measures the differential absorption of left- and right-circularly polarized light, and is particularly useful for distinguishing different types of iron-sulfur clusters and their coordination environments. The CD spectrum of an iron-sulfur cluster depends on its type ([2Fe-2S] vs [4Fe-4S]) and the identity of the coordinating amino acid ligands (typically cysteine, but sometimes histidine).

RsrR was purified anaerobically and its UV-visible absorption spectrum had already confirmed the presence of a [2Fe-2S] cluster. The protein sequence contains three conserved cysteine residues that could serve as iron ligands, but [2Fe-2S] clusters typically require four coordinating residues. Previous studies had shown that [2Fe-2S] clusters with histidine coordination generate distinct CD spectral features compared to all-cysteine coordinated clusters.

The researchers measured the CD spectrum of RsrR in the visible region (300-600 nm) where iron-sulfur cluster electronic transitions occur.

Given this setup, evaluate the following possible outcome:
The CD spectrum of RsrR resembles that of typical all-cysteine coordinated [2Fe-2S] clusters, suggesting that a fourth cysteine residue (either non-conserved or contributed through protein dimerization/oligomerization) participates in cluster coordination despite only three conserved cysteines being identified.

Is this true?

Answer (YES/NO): NO